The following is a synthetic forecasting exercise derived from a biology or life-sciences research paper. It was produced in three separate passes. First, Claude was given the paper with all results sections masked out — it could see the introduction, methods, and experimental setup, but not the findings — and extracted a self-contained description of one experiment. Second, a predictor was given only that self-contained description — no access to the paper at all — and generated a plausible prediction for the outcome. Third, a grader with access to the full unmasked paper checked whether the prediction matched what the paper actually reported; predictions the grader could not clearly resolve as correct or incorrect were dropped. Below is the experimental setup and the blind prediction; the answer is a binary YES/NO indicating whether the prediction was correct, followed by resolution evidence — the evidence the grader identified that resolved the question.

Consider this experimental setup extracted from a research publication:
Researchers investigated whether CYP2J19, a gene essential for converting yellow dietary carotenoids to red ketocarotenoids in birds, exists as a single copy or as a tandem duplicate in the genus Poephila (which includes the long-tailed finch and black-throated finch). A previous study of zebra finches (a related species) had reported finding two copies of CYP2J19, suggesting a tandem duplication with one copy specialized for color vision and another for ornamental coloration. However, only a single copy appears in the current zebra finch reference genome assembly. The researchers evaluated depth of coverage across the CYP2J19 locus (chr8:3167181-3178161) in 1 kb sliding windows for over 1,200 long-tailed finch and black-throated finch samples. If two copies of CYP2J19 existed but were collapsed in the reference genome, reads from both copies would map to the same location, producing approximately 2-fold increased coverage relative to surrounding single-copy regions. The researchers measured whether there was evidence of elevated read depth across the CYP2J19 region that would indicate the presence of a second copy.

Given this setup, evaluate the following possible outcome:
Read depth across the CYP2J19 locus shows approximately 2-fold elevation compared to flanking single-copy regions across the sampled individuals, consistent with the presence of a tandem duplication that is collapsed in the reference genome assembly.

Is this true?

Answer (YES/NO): NO